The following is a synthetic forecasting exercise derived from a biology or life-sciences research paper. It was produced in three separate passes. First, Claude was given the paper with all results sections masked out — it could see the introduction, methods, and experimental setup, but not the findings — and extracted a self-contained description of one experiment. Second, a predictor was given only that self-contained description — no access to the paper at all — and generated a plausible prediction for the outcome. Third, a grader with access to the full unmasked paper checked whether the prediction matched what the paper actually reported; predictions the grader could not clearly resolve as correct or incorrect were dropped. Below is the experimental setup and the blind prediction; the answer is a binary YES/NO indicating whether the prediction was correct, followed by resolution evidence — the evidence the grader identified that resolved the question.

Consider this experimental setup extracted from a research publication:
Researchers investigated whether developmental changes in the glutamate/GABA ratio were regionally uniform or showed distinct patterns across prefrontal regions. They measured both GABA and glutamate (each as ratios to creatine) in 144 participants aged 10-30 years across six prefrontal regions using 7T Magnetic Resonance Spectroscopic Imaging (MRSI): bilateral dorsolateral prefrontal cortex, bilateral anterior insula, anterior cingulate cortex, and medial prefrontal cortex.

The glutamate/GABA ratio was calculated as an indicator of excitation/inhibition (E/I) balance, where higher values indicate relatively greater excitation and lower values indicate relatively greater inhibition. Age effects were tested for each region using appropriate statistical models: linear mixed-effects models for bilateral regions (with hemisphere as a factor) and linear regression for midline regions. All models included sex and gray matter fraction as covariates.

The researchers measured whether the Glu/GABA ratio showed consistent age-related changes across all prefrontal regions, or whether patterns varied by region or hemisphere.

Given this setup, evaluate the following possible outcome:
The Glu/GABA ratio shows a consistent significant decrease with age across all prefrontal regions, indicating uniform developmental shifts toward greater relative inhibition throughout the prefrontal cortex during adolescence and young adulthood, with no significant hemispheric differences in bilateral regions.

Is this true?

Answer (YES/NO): NO